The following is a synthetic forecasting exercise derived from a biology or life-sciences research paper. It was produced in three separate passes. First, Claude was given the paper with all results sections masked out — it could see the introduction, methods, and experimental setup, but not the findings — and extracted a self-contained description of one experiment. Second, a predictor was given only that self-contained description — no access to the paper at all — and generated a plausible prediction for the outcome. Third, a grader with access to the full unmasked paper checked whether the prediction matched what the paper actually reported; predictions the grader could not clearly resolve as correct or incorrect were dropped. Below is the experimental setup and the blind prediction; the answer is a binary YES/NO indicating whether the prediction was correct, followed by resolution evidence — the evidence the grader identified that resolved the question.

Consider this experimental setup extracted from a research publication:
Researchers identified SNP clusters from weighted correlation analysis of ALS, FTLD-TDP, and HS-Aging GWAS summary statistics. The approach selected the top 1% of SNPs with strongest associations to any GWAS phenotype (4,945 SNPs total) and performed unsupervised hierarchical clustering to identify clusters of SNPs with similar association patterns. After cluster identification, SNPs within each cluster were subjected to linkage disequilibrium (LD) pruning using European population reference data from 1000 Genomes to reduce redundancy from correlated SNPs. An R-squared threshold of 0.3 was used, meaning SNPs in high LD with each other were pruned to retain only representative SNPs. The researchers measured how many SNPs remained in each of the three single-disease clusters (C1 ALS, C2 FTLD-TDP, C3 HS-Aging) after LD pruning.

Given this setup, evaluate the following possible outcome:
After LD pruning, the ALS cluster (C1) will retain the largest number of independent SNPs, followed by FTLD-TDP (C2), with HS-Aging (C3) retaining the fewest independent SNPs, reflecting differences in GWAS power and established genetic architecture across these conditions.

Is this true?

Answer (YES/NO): YES